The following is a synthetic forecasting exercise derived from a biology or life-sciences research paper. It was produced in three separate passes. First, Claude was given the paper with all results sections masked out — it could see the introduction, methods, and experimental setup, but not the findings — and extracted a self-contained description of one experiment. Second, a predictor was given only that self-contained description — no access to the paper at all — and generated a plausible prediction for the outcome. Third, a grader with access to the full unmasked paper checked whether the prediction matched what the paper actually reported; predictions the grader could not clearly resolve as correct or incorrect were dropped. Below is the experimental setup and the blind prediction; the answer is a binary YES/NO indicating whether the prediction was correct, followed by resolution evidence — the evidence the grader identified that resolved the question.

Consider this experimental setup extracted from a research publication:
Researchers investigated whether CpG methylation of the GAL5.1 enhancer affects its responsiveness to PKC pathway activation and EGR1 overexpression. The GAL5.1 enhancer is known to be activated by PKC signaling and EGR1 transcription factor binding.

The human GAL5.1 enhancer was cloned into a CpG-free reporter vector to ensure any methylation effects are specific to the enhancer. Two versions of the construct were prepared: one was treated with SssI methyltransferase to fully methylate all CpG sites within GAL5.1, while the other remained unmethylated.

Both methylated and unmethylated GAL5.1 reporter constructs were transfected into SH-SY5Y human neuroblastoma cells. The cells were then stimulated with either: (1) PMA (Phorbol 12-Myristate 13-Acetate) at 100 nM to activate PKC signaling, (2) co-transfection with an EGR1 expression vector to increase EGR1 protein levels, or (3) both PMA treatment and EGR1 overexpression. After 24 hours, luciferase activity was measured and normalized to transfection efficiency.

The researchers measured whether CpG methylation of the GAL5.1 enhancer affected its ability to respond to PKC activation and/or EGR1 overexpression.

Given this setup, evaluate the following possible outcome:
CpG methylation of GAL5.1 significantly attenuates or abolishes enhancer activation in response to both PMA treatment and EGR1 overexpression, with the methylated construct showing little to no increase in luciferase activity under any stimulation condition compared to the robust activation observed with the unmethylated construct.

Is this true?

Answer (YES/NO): NO